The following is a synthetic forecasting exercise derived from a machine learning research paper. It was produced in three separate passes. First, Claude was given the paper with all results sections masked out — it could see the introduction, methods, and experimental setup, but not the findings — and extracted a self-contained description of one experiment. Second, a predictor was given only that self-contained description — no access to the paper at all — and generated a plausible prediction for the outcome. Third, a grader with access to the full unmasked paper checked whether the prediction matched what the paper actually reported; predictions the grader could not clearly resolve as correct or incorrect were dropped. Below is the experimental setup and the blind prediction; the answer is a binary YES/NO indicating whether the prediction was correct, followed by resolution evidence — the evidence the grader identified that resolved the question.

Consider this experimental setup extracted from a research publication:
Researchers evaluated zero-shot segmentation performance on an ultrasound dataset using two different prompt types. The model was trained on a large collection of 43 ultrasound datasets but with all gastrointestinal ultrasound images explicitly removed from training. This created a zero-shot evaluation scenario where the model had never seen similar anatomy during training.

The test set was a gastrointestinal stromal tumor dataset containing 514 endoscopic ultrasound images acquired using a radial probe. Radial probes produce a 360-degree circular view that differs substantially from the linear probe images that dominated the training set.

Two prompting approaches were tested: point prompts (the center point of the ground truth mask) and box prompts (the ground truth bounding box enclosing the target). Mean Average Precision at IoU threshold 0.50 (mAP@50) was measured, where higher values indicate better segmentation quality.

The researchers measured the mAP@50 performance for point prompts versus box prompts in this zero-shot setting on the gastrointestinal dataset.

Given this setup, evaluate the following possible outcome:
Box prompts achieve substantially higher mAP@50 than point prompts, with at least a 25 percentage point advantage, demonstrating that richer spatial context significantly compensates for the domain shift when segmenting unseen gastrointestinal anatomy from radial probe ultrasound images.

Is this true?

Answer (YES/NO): YES